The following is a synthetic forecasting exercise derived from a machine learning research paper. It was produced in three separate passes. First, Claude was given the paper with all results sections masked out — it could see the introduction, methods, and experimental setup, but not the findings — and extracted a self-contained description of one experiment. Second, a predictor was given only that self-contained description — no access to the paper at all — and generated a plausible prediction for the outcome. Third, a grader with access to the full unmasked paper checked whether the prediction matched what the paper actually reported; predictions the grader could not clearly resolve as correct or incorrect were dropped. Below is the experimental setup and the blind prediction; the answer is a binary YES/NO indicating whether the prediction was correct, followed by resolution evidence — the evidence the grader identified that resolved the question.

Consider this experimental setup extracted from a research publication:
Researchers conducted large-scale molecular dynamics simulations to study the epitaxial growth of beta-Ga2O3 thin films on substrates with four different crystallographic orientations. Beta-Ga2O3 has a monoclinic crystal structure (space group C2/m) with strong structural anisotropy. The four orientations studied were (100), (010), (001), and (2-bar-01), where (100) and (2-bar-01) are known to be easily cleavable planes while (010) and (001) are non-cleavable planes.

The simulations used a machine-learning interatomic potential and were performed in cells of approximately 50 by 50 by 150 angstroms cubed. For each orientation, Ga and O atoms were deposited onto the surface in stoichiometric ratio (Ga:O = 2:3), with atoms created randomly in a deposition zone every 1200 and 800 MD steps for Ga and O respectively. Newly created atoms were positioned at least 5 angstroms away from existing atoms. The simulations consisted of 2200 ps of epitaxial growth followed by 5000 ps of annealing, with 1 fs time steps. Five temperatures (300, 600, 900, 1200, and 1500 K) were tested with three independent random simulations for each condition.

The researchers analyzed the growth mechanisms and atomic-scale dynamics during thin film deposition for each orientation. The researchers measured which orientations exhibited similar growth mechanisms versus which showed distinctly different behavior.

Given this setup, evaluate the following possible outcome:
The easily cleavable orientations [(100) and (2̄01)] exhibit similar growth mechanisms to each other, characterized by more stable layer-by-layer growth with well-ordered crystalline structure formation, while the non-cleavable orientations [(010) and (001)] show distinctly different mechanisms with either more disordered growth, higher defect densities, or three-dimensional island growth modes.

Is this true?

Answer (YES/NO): NO